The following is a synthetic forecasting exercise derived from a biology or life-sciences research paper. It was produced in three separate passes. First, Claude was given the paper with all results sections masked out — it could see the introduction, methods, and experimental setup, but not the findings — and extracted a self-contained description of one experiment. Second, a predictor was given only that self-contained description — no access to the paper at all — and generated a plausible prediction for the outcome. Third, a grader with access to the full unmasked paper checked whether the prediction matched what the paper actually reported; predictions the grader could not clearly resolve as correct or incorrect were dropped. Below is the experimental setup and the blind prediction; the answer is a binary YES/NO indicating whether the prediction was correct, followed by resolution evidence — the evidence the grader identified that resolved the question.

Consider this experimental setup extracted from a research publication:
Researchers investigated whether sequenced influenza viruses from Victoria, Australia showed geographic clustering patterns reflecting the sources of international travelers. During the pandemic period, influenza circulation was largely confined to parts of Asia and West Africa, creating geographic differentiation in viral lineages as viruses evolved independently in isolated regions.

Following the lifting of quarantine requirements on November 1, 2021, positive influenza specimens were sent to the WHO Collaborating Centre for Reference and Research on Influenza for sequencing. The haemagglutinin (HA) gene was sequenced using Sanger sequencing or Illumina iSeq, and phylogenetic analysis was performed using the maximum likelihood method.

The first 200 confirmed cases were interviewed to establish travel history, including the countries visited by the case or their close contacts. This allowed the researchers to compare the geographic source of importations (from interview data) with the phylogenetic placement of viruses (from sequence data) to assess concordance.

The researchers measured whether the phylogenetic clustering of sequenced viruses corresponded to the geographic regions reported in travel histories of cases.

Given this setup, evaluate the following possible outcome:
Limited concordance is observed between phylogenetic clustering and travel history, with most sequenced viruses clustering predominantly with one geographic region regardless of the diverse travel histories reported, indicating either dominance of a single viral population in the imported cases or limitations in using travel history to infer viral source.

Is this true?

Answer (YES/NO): NO